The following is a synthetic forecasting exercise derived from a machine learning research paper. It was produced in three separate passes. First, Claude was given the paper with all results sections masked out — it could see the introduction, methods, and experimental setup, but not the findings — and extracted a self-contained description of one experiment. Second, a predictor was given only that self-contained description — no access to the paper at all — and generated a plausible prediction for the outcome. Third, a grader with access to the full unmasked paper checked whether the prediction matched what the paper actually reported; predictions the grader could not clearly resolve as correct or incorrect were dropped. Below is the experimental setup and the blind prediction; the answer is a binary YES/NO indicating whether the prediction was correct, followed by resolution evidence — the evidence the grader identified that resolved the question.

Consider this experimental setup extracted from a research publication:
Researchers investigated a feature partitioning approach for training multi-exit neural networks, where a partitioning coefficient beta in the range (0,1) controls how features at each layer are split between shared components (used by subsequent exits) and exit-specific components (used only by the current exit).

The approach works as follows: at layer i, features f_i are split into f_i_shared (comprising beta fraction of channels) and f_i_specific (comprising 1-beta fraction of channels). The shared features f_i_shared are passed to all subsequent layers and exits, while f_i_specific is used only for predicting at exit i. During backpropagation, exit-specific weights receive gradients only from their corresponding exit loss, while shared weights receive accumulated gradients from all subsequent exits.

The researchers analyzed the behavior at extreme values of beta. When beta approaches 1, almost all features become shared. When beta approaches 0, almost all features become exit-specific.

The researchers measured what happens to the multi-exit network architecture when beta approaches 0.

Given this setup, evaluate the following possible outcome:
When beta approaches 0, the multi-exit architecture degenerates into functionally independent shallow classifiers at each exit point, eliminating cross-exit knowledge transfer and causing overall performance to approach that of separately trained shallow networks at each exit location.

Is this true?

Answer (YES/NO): NO